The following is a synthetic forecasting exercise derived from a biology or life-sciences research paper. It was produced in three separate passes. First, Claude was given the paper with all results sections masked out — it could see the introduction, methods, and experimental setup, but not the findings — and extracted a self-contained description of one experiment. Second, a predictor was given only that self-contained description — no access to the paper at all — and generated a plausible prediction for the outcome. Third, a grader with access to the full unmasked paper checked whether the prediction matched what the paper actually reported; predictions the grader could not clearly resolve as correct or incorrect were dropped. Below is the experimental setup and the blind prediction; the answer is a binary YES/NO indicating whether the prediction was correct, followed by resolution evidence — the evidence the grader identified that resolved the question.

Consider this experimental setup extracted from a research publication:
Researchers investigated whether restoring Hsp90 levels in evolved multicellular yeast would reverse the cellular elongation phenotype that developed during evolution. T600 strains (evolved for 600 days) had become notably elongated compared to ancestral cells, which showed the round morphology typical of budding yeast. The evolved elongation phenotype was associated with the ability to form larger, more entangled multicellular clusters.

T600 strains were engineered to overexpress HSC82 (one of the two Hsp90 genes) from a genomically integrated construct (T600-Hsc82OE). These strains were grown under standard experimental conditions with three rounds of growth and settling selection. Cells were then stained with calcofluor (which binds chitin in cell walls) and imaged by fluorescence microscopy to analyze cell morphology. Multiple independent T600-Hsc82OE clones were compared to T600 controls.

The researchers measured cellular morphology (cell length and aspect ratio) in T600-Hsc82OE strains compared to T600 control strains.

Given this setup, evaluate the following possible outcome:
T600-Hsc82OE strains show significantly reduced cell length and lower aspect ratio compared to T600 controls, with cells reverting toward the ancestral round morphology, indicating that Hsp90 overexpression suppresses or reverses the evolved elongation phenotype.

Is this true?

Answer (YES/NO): YES